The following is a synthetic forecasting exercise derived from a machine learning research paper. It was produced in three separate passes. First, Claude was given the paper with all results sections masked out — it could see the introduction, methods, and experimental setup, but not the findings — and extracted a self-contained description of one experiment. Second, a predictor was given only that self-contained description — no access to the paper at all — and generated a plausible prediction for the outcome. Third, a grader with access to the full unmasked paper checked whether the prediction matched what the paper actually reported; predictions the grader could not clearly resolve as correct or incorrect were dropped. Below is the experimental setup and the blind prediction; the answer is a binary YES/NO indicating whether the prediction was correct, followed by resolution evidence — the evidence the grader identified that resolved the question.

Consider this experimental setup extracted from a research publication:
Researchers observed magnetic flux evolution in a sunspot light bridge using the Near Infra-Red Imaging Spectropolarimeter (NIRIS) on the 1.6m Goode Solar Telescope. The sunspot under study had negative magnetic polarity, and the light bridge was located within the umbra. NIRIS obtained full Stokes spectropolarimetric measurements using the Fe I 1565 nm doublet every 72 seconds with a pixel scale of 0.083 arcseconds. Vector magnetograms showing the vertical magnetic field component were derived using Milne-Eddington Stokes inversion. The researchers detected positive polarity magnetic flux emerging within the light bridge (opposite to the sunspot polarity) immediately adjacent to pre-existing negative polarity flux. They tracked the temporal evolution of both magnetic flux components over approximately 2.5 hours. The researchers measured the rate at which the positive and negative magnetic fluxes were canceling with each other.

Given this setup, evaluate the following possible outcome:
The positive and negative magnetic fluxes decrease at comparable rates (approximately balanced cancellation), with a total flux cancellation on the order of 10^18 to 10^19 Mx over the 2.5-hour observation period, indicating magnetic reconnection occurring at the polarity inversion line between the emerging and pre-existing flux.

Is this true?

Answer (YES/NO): YES